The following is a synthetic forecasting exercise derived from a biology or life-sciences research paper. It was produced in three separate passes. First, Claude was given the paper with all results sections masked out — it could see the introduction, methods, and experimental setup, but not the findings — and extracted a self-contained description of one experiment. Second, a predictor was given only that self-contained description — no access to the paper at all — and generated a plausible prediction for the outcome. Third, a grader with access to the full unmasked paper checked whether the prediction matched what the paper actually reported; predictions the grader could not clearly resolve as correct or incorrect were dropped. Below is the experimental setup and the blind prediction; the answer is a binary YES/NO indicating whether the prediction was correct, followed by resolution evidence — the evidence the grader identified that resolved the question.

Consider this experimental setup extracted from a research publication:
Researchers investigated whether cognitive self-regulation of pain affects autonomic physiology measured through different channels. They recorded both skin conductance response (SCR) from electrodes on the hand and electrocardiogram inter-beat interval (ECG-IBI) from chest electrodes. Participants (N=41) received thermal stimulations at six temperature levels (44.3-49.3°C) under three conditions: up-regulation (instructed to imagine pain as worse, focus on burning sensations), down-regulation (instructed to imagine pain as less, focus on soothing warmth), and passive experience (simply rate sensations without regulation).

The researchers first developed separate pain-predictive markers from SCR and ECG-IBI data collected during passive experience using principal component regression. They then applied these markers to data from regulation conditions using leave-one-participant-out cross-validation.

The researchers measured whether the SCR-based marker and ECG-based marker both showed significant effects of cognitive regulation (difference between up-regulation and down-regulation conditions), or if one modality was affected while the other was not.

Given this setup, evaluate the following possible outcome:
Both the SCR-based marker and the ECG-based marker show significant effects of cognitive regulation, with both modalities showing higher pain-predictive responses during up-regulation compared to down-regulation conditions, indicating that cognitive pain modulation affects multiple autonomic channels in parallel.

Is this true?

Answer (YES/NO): YES